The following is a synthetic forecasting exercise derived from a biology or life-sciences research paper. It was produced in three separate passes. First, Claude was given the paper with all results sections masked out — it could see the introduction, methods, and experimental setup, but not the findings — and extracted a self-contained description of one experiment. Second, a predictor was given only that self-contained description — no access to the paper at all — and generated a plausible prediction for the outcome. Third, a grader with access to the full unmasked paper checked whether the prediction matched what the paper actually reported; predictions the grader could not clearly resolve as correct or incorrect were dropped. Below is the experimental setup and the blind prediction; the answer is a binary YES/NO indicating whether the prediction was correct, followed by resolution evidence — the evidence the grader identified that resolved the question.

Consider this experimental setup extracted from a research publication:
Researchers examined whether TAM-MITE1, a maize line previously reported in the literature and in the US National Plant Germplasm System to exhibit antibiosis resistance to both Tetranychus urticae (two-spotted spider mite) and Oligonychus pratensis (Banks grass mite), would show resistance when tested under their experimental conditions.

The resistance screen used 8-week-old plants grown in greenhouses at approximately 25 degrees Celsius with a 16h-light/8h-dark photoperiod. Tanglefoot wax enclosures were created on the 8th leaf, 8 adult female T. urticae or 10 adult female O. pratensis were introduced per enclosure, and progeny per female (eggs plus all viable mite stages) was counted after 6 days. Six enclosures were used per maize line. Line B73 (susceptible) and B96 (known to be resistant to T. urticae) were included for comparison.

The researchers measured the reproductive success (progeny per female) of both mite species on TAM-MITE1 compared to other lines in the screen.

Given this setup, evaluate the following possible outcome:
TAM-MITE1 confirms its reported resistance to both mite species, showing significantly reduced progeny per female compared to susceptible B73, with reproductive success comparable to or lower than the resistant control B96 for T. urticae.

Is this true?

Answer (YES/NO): NO